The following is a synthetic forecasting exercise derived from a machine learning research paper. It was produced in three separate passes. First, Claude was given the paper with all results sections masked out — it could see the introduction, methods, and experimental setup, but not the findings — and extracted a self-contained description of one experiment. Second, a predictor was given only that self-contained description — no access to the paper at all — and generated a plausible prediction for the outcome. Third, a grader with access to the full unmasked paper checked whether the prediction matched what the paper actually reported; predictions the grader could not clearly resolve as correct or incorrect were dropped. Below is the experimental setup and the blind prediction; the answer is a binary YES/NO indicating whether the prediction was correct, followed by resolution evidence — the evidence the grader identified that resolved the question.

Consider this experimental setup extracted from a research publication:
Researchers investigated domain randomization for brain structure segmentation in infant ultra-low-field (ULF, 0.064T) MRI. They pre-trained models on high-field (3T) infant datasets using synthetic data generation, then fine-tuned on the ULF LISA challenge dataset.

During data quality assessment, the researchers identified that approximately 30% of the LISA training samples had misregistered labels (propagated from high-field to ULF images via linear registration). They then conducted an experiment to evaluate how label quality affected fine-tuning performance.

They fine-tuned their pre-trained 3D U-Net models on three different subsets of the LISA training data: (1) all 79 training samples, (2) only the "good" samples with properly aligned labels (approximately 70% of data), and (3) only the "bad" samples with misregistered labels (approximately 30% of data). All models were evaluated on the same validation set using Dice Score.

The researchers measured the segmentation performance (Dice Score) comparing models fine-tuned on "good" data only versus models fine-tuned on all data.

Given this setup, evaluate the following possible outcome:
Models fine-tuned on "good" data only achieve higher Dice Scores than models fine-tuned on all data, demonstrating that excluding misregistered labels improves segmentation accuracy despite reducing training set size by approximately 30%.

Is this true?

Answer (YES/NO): NO